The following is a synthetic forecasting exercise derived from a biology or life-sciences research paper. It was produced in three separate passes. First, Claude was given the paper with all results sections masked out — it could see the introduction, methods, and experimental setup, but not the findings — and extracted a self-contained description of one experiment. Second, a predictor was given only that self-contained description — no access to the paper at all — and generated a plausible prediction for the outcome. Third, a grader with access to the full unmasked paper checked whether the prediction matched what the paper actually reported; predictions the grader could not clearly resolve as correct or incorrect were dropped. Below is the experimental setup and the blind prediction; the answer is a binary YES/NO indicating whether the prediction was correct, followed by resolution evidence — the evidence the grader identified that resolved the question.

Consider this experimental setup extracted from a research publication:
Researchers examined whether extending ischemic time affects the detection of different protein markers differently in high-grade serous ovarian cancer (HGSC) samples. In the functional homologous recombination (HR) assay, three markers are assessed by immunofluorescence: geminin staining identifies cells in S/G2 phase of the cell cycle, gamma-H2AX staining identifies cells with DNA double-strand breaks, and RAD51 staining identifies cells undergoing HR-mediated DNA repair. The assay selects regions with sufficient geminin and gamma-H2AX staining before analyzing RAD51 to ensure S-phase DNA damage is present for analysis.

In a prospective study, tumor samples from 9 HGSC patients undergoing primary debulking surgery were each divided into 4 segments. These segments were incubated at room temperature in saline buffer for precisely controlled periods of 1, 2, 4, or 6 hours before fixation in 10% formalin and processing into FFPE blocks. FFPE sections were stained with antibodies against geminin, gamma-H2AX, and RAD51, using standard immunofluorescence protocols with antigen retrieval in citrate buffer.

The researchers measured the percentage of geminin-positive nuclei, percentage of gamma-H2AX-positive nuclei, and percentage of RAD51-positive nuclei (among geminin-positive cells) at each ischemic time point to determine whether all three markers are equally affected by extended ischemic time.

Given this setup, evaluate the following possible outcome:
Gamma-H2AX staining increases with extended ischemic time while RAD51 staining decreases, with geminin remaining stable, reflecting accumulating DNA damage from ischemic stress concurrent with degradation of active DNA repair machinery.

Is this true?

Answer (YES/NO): NO